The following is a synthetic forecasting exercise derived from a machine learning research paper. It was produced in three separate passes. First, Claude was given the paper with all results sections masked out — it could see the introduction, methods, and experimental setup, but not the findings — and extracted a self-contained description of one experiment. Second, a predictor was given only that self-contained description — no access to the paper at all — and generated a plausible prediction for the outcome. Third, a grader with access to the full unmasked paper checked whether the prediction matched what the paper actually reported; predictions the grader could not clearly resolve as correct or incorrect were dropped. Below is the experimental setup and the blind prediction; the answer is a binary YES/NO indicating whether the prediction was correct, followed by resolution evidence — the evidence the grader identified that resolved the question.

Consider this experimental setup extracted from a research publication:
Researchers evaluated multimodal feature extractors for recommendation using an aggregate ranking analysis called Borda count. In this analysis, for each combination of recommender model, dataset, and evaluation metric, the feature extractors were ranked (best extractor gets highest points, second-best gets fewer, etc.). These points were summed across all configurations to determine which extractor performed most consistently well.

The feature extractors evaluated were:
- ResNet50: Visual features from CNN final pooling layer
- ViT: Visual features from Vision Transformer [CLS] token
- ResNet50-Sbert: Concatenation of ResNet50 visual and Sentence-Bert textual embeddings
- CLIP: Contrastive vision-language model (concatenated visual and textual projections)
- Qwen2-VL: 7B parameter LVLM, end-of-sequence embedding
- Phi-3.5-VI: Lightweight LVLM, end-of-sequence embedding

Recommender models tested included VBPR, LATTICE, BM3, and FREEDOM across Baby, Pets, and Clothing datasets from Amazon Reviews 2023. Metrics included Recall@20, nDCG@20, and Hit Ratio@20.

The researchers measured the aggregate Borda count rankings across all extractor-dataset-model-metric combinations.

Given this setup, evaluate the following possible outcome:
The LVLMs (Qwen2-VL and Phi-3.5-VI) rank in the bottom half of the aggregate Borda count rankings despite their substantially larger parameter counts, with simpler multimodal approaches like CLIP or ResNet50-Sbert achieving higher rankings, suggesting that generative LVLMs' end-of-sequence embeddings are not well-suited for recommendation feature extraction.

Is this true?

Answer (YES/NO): NO